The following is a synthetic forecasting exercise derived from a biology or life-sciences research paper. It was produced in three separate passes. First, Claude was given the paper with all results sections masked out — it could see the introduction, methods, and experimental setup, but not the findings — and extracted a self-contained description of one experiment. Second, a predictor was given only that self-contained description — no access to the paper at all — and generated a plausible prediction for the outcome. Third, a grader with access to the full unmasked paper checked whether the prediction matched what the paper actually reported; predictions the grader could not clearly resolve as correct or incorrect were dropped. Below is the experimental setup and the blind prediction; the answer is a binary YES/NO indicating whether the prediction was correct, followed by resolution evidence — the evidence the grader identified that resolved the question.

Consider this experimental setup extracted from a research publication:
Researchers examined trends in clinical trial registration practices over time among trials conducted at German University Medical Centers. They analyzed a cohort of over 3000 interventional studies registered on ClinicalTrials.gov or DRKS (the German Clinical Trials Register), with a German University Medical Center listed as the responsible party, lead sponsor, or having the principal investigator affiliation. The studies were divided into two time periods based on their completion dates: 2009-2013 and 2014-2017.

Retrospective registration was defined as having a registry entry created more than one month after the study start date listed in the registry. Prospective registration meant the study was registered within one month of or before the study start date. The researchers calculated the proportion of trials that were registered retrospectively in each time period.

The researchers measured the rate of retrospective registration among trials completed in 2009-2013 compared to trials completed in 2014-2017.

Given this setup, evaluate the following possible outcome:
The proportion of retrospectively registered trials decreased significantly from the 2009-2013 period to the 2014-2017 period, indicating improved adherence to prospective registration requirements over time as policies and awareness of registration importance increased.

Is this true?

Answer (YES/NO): YES